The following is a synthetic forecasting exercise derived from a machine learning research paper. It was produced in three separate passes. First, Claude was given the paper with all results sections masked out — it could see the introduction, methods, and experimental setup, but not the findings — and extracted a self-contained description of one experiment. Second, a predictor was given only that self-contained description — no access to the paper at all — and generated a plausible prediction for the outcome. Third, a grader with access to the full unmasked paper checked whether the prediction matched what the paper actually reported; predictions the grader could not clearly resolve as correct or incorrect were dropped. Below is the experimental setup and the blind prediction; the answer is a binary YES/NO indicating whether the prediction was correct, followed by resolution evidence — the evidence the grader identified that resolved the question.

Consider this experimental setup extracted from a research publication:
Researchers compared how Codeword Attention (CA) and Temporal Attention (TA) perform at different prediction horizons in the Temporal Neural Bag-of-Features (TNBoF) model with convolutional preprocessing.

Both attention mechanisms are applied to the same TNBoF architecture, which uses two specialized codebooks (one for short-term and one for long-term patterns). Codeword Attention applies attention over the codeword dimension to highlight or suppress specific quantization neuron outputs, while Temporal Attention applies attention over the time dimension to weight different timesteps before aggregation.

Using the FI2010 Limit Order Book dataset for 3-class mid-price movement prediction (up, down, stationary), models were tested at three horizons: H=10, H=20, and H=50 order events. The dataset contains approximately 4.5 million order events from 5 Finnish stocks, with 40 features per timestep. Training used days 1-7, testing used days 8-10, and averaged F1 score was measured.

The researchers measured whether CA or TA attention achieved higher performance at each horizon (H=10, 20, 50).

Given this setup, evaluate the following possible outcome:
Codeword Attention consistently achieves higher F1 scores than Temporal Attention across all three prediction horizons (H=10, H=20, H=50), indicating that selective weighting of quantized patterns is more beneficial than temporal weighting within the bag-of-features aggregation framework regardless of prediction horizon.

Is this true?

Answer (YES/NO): NO